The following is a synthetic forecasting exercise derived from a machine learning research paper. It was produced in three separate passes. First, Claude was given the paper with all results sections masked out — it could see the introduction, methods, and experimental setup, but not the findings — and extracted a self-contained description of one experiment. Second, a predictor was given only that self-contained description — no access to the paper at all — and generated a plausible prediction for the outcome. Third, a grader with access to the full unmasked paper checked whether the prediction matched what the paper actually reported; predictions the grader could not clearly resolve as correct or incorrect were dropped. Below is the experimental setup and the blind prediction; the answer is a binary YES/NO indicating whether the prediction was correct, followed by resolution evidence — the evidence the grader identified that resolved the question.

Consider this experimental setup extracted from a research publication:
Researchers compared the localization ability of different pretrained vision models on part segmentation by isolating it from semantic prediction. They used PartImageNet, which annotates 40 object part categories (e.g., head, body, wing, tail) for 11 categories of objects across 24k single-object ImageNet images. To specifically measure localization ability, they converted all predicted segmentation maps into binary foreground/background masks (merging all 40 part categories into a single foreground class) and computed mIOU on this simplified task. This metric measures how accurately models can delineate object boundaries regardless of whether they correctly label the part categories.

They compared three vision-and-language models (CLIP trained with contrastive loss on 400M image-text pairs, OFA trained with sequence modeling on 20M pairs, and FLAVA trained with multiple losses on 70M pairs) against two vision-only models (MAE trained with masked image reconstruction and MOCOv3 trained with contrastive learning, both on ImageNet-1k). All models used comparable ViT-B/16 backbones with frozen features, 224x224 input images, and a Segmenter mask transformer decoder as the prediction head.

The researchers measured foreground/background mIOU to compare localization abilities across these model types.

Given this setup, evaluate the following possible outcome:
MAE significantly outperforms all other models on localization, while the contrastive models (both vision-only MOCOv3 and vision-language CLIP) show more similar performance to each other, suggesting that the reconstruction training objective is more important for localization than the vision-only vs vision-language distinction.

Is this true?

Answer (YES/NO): YES